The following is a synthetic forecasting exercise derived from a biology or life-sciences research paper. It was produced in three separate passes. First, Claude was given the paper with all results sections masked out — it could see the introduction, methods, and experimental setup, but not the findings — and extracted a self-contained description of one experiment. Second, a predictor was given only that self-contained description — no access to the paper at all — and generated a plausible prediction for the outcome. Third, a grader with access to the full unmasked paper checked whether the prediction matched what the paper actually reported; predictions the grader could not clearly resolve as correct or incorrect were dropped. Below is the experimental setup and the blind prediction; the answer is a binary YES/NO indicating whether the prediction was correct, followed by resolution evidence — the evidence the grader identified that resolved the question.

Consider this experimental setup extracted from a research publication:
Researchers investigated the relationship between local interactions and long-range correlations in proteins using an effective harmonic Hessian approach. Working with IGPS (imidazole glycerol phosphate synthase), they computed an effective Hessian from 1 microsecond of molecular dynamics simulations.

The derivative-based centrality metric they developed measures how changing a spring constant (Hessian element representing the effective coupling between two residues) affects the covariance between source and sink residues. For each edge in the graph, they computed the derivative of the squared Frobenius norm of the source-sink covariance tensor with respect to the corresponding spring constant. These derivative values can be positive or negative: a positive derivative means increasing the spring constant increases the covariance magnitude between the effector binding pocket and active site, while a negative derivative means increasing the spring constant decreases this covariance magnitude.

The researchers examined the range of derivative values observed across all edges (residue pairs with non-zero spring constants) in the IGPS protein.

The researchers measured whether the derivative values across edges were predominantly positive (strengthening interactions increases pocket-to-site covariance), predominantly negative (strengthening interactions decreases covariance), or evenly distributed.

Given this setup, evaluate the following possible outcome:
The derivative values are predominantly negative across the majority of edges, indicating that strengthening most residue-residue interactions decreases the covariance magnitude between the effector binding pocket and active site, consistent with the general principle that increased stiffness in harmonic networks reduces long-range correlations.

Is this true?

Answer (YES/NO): YES